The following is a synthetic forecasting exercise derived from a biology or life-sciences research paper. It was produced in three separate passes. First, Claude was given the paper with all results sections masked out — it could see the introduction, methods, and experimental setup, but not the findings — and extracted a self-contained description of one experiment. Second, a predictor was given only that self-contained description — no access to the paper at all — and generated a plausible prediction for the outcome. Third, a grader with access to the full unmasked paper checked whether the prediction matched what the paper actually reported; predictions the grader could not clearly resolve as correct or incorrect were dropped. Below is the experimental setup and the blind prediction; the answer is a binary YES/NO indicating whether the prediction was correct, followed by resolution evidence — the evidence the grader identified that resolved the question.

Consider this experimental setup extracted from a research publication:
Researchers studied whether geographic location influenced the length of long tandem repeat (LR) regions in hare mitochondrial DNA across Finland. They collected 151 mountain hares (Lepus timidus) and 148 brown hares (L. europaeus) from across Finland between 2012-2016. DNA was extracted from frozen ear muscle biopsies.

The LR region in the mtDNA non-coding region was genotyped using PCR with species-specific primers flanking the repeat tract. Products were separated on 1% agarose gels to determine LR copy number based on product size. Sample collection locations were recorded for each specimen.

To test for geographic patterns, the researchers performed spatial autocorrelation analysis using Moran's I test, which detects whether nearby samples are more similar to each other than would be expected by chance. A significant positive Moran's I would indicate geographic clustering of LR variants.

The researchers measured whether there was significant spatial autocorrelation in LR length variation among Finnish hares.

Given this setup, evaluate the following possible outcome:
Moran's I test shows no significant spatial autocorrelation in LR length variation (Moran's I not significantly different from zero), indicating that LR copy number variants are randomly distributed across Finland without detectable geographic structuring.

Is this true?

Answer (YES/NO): YES